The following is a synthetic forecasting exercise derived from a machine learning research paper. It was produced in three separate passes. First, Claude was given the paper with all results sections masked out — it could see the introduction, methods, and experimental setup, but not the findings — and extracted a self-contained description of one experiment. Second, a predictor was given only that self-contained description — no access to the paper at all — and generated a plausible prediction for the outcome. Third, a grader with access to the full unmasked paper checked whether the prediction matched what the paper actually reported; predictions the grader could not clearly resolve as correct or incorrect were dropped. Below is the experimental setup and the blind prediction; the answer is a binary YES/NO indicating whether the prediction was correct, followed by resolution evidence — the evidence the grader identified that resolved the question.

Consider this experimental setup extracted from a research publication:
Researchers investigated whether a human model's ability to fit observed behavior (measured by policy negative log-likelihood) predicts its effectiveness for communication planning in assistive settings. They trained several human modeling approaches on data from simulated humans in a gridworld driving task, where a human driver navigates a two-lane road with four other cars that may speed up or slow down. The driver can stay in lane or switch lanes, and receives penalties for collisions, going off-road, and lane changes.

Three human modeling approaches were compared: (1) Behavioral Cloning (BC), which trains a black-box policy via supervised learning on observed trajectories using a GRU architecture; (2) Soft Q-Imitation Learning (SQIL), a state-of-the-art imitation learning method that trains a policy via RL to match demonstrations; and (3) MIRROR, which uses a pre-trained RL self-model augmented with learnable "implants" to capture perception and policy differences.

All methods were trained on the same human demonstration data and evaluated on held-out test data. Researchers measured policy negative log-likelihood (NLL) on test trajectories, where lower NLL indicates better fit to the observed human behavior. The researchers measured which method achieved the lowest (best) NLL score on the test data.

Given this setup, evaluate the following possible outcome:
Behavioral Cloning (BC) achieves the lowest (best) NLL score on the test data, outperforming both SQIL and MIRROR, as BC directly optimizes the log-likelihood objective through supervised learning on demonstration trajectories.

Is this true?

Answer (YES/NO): YES